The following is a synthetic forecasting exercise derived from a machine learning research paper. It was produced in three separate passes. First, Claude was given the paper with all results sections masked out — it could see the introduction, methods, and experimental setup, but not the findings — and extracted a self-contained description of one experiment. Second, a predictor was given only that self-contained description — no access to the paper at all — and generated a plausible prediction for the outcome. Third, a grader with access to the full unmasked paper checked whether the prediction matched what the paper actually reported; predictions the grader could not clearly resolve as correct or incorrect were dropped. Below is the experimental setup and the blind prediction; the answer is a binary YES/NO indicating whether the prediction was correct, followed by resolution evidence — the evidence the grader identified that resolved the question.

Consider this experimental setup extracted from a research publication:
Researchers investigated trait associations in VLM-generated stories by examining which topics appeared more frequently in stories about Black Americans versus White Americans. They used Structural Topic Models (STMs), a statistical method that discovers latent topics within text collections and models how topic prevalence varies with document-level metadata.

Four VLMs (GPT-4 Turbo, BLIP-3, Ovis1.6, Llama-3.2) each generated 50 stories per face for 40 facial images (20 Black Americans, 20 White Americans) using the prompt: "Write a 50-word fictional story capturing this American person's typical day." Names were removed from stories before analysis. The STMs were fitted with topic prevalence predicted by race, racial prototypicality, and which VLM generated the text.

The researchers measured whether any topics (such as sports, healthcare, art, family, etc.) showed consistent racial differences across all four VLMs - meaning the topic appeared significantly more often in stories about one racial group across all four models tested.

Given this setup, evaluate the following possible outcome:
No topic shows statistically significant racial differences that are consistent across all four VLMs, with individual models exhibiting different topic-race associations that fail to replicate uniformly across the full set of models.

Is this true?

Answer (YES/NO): NO